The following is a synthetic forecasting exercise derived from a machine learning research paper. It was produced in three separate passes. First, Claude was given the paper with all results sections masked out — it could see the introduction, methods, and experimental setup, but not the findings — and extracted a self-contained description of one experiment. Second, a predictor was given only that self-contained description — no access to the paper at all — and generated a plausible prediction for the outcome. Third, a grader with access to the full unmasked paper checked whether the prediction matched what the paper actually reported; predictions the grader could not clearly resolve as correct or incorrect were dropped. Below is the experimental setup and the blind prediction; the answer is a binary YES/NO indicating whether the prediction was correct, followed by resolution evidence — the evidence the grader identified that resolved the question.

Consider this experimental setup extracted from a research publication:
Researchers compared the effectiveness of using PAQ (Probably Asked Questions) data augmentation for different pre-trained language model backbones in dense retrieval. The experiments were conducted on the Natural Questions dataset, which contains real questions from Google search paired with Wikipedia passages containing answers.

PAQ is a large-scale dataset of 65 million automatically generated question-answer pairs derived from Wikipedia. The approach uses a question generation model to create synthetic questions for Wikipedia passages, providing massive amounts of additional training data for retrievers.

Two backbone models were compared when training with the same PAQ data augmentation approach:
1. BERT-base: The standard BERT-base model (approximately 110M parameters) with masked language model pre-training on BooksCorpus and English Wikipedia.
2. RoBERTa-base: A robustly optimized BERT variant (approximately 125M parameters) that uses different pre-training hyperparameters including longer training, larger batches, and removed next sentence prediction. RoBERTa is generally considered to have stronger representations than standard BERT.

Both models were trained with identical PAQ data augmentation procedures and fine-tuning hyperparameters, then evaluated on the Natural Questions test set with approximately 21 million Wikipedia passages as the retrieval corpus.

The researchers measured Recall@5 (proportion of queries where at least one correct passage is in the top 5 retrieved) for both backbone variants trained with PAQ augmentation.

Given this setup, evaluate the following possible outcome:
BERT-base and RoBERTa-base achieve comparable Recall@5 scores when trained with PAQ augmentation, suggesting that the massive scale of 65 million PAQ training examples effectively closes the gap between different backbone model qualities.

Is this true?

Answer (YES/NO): YES